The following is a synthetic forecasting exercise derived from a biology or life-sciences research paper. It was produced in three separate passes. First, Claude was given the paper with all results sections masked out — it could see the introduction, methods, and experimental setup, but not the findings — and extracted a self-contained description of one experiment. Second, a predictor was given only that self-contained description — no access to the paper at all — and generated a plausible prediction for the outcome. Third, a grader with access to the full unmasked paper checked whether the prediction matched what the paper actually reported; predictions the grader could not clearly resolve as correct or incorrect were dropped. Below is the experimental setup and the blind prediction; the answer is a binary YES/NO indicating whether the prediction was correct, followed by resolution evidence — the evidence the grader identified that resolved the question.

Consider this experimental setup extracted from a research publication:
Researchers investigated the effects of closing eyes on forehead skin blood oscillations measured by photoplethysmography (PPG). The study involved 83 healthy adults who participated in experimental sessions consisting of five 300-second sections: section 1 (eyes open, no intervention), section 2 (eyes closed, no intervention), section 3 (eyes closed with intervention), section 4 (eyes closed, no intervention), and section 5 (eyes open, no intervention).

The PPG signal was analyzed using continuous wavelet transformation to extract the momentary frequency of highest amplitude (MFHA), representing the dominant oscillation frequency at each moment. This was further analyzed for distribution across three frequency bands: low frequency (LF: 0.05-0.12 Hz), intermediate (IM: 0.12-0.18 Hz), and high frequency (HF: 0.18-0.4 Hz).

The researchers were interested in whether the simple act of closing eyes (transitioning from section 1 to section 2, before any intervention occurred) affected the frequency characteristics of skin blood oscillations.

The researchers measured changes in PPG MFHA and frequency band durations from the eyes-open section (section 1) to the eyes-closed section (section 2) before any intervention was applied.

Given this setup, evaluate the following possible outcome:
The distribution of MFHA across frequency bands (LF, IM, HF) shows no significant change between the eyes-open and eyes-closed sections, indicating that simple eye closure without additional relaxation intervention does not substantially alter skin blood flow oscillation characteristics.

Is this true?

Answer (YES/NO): YES